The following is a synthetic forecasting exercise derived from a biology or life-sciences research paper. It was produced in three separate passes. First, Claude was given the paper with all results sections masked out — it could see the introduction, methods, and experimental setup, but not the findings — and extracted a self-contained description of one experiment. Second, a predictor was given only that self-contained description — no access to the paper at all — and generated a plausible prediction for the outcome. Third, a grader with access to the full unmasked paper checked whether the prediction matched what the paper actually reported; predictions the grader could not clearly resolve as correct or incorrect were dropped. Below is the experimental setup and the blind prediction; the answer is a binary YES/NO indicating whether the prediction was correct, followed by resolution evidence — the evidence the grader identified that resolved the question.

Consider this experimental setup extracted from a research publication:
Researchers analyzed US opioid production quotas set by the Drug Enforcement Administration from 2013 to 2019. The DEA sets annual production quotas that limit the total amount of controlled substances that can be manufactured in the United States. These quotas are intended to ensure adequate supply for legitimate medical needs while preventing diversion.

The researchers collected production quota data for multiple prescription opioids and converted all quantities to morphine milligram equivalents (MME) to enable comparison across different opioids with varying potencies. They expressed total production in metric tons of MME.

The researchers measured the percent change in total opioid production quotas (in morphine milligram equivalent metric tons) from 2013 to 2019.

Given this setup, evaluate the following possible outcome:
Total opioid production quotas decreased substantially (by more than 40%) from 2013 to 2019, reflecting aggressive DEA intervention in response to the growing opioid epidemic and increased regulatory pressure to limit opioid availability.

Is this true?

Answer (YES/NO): YES